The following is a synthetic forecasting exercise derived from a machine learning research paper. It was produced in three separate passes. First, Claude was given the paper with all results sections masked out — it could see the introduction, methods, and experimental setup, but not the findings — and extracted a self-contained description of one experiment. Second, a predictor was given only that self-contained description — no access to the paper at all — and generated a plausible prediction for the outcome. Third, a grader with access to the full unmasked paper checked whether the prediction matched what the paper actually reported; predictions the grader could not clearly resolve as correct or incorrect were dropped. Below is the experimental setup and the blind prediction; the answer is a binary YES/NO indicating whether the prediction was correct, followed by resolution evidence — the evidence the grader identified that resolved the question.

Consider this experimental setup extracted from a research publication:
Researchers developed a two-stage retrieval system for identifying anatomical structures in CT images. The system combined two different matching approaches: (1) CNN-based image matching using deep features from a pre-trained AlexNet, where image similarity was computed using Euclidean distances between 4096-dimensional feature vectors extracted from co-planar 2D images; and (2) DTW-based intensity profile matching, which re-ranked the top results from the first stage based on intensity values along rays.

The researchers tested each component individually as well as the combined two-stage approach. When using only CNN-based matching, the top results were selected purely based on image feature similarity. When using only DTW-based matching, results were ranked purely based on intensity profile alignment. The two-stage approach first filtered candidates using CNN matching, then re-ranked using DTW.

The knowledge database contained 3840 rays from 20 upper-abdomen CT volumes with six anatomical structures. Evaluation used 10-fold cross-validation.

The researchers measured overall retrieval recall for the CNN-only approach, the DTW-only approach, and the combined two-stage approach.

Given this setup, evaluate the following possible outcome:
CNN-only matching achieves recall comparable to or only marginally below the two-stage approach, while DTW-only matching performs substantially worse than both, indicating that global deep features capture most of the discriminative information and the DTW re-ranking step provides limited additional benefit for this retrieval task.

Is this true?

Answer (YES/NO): NO